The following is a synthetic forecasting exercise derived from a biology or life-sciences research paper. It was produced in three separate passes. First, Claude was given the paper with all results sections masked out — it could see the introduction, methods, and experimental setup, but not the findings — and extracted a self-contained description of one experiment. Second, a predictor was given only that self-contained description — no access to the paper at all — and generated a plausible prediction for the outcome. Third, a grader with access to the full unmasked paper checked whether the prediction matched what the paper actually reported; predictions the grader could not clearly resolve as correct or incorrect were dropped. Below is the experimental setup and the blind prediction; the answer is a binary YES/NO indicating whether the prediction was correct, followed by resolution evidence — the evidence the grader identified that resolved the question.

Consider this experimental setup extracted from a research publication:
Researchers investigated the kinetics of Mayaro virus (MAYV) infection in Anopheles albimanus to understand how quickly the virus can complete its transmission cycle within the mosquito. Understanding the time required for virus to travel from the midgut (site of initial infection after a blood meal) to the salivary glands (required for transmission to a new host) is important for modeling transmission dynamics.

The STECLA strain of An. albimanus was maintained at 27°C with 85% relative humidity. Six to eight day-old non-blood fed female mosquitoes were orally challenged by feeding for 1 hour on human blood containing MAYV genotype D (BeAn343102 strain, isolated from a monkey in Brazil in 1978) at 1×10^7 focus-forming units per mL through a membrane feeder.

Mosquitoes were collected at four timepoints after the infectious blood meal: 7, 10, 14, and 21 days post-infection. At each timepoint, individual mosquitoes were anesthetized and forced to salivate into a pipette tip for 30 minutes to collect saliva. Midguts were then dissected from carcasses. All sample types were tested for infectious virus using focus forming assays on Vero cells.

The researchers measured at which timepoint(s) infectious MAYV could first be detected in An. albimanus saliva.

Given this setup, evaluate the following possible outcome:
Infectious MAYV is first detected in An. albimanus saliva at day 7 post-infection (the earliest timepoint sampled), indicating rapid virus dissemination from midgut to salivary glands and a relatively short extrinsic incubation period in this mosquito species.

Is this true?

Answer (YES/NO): YES